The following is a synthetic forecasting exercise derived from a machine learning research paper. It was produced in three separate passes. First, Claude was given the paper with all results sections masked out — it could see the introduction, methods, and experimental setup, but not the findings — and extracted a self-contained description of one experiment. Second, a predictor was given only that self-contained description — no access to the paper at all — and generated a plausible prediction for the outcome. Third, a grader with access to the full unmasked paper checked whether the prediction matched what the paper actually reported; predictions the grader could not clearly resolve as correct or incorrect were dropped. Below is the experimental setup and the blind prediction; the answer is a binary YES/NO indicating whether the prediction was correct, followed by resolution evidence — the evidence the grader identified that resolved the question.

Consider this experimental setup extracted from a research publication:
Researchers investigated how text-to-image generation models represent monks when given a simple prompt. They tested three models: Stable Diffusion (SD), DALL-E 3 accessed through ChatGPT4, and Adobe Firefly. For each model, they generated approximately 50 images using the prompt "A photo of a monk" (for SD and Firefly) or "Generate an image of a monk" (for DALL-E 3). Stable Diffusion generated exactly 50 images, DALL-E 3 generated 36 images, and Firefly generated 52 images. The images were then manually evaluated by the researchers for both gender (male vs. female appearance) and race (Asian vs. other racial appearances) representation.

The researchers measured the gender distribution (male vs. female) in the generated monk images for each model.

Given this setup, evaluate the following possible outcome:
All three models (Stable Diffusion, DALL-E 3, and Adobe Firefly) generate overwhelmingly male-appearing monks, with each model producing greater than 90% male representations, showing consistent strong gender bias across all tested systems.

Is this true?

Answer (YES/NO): NO